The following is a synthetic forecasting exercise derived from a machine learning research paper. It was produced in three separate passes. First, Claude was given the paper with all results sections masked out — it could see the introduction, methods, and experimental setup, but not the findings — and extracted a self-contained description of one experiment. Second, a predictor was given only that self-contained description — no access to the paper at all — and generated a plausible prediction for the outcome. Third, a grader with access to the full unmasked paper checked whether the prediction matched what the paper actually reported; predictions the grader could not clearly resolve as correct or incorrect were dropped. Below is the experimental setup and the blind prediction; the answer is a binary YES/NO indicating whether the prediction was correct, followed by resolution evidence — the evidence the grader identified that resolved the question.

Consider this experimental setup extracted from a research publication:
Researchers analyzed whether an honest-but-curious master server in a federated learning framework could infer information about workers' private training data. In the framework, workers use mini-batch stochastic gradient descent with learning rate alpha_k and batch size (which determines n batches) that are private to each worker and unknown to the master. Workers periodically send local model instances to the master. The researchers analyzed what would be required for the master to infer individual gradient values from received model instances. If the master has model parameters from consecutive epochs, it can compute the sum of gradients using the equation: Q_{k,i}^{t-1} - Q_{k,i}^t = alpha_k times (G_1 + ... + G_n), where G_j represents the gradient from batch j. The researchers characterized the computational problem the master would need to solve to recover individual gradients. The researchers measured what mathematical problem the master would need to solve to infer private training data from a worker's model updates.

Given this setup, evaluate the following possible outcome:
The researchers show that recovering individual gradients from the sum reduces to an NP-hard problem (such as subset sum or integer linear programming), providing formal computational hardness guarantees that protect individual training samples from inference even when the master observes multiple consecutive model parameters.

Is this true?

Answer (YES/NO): NO